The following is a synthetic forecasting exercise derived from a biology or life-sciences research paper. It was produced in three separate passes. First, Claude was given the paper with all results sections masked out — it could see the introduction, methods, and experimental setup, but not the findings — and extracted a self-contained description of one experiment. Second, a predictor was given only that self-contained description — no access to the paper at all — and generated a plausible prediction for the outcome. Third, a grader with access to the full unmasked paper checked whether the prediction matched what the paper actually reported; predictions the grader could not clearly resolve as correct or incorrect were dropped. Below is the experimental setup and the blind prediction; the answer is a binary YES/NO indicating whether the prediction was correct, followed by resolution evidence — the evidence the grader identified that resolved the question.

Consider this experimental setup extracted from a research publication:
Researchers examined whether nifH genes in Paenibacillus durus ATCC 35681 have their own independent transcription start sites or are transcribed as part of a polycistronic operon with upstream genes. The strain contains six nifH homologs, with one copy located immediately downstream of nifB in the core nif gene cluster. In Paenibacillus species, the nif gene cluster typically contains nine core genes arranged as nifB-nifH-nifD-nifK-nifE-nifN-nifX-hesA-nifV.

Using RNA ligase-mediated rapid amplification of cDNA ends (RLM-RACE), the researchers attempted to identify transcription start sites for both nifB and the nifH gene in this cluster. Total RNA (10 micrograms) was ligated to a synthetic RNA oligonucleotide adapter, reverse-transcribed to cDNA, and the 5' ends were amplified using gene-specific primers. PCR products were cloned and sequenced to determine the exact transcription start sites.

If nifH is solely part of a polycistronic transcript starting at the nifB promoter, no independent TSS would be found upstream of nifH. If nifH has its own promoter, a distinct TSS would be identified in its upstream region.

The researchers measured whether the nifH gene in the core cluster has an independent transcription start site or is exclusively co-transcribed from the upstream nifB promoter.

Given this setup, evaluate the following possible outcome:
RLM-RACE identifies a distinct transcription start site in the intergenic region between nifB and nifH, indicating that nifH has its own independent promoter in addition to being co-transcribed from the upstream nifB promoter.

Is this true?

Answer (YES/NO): YES